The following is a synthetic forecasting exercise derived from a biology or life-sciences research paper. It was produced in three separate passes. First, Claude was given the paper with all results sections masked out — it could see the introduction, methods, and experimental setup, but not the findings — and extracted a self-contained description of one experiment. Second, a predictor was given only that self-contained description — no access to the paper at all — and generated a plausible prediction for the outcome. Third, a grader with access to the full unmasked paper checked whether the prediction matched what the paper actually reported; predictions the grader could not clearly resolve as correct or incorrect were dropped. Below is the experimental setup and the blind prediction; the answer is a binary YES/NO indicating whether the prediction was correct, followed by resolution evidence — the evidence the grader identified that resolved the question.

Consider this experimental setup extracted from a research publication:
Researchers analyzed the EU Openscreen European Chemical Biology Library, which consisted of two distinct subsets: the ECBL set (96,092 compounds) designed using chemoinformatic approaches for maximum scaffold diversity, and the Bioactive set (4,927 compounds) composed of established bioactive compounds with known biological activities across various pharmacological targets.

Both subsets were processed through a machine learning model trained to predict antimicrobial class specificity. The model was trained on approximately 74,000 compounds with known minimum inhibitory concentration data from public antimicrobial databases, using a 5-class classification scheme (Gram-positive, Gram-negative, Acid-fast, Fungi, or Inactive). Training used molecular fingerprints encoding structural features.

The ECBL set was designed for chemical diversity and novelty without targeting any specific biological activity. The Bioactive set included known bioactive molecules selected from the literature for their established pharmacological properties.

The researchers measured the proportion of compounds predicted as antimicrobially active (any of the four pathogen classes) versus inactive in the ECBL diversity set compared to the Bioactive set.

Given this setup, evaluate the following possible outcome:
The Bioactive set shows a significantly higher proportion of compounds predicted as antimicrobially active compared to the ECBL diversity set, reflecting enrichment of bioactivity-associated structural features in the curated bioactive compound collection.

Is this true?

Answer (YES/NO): YES